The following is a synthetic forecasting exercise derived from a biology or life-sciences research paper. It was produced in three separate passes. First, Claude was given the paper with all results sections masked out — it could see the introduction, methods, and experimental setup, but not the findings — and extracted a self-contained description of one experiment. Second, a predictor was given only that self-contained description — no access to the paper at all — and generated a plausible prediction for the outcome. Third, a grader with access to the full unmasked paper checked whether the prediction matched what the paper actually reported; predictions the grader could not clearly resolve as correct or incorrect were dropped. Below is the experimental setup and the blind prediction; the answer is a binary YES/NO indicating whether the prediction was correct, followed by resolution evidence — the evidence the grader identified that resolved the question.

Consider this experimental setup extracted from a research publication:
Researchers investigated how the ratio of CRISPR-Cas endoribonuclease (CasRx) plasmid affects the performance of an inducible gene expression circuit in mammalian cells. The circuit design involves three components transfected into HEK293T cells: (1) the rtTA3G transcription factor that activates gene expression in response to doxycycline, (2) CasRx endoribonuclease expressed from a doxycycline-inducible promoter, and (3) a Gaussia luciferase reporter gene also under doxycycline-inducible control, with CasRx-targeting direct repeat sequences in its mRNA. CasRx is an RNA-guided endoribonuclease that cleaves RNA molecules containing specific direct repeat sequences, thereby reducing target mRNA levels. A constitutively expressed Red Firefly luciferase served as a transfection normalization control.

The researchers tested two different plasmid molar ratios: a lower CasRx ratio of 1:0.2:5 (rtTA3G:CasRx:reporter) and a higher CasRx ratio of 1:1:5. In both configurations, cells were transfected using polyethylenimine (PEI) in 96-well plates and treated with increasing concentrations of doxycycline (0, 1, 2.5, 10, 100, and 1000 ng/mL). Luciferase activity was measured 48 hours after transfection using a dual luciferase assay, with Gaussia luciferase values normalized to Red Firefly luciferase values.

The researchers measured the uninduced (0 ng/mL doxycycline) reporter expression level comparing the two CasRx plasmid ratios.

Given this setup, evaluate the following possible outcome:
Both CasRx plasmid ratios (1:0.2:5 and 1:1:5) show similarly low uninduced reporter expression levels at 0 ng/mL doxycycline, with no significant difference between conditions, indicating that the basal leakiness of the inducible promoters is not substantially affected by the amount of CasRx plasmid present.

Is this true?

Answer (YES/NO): NO